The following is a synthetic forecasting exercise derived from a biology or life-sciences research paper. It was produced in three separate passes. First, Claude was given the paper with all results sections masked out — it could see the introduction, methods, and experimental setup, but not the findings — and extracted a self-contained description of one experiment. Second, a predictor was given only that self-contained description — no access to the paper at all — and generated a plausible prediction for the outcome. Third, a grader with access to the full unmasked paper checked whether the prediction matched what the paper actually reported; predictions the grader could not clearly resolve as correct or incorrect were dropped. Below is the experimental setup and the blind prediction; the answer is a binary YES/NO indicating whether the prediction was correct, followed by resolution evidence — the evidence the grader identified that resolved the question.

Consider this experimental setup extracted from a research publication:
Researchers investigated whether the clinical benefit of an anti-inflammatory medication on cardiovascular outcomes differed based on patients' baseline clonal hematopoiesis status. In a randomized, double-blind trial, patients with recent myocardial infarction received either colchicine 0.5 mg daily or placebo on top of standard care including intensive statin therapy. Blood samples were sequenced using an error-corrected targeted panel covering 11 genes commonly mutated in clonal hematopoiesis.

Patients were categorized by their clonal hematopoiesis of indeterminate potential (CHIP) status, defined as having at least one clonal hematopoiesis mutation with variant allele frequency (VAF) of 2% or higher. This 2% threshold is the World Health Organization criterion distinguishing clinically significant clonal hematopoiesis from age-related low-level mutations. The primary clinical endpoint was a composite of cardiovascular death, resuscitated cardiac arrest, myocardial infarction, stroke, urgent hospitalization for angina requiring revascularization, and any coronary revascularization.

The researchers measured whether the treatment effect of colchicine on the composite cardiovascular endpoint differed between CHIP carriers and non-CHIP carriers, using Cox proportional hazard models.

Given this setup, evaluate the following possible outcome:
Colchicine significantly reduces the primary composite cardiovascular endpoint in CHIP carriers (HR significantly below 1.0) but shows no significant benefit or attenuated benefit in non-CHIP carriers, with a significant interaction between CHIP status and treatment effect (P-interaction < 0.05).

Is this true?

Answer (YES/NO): NO